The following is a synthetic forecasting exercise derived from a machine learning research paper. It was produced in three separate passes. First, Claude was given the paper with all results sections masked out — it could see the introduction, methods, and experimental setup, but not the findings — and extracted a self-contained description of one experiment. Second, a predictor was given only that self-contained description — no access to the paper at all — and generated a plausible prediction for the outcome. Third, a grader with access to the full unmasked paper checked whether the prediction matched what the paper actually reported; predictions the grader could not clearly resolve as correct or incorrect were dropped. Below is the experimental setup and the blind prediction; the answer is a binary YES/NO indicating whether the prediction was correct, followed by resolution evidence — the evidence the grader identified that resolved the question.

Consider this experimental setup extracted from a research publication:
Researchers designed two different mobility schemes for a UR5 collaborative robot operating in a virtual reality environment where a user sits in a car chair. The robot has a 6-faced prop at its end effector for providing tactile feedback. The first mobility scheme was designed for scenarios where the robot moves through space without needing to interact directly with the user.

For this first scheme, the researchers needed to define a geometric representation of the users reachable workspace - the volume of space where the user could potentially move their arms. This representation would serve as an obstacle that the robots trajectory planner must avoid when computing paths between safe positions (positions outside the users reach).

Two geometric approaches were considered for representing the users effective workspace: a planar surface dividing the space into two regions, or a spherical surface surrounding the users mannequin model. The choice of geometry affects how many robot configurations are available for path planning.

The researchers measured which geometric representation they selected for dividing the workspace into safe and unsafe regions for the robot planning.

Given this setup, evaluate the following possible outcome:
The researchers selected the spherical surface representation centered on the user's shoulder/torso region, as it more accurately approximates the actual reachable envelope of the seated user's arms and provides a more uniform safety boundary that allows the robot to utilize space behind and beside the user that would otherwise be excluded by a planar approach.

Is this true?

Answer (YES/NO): NO